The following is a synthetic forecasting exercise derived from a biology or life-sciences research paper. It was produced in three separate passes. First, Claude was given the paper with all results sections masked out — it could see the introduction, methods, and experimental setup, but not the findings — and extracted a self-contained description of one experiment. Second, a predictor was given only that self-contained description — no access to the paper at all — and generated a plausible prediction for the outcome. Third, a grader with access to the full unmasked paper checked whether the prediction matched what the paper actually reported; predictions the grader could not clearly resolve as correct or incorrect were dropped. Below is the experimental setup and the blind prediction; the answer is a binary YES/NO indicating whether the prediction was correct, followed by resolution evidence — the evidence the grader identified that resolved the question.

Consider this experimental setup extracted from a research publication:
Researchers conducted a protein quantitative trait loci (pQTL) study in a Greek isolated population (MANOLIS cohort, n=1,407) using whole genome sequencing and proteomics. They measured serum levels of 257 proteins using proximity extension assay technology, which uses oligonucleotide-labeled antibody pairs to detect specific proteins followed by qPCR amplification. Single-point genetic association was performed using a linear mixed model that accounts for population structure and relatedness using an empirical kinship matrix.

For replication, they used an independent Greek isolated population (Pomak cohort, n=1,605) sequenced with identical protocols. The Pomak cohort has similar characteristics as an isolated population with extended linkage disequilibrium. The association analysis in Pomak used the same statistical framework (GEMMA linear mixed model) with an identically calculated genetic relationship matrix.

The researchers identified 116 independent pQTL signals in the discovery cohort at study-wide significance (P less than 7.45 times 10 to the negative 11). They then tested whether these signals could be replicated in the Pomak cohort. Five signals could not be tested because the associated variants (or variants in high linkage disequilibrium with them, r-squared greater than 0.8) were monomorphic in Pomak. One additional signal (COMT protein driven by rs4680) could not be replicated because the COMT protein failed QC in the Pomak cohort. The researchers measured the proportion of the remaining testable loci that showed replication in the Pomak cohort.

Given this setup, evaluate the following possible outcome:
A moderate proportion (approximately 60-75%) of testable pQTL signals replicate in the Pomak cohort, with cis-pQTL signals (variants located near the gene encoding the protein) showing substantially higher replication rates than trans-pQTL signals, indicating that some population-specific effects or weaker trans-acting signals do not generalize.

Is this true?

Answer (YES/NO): NO